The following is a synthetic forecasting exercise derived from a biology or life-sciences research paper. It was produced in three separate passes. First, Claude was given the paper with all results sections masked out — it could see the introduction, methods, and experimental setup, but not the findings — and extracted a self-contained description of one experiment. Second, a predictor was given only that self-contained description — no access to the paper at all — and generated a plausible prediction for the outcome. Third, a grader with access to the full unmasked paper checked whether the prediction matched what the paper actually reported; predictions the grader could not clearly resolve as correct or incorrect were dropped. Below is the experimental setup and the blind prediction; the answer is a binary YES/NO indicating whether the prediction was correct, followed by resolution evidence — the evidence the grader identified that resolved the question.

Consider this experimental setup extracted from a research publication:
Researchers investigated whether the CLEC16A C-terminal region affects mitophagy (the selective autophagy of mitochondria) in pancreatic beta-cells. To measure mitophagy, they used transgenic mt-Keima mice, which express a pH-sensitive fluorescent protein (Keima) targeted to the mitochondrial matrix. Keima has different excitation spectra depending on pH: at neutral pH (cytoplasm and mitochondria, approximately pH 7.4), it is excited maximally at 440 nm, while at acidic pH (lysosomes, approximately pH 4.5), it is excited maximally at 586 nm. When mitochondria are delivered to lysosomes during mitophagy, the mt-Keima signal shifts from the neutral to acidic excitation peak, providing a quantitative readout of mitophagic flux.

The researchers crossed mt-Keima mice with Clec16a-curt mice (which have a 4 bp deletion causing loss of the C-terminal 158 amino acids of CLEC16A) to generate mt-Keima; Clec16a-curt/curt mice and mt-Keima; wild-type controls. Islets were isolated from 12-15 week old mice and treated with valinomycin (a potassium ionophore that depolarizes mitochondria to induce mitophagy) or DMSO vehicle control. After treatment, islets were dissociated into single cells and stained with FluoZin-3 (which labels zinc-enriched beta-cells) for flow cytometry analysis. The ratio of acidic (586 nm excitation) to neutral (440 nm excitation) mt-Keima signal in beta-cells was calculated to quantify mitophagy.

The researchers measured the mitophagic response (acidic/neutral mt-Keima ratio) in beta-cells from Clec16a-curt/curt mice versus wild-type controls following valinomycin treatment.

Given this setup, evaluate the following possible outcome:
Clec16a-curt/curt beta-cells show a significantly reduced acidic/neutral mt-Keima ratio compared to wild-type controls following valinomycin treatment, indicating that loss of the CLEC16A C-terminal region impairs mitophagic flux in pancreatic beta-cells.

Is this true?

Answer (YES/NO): NO